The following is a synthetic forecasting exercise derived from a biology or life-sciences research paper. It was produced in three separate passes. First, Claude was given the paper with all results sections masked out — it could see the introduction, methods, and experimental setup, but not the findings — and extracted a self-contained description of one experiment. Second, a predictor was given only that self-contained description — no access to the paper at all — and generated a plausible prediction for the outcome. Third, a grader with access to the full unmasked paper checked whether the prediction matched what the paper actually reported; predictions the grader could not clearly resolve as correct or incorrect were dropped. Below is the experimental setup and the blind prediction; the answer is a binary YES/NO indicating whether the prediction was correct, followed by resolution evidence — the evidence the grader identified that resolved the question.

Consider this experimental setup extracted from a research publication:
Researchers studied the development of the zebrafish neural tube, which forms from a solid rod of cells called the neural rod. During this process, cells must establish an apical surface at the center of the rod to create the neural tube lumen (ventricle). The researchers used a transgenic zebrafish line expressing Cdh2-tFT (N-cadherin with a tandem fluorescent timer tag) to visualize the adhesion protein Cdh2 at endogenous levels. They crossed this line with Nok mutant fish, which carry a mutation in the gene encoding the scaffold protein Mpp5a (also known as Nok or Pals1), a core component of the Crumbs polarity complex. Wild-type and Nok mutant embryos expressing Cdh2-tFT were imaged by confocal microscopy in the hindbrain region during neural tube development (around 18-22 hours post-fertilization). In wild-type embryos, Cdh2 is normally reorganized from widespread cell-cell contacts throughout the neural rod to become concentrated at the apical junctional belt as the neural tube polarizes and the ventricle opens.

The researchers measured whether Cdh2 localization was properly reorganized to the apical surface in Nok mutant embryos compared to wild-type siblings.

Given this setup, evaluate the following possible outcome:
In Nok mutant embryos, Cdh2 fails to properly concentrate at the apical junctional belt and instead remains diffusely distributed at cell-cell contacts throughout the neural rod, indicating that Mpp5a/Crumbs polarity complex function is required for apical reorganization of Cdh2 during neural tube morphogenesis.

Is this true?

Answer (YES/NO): NO